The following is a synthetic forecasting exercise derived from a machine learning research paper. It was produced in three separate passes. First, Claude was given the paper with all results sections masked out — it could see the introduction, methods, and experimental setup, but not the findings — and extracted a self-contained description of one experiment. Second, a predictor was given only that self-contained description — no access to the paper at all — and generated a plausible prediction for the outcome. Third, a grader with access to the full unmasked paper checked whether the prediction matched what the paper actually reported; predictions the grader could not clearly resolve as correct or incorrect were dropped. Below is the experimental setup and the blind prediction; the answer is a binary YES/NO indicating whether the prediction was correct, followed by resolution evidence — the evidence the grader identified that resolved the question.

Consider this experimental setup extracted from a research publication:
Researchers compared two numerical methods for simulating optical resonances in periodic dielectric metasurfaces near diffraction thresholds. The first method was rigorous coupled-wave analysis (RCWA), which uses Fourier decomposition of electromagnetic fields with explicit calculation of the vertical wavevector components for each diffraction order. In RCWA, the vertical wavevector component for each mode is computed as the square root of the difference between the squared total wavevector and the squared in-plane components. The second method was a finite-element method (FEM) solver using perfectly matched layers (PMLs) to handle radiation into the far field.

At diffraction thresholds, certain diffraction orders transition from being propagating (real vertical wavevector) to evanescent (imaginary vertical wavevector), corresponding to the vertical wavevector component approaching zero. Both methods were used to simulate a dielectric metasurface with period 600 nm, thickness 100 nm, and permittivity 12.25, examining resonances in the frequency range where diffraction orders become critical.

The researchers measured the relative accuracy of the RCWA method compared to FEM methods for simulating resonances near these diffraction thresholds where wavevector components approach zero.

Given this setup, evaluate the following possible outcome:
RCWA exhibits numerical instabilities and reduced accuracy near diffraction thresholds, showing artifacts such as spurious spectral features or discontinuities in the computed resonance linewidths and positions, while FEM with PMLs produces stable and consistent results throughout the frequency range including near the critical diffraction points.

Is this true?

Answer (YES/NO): NO